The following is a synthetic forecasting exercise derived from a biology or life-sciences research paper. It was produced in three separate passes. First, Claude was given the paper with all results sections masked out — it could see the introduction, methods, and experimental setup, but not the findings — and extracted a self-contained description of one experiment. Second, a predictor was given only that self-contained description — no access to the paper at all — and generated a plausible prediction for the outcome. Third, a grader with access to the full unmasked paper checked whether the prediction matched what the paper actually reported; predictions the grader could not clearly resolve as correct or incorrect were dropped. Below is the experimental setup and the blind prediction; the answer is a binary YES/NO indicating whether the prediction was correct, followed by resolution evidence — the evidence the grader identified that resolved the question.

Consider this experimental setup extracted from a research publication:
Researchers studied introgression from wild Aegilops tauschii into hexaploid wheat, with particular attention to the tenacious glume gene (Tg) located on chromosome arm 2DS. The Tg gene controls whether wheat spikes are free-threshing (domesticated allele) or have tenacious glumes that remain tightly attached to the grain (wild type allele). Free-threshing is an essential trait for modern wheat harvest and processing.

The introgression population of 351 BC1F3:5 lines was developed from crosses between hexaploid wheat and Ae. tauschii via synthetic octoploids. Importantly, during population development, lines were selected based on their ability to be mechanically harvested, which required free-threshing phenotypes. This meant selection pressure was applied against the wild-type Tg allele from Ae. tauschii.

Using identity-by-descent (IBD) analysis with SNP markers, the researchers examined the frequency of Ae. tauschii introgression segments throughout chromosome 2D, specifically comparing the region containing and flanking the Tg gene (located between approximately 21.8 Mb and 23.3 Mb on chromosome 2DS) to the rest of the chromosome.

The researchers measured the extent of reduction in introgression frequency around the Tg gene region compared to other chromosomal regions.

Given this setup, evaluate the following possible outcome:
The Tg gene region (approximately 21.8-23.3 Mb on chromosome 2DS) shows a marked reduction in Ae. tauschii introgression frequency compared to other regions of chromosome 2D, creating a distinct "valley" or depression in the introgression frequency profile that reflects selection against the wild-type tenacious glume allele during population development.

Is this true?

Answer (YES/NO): YES